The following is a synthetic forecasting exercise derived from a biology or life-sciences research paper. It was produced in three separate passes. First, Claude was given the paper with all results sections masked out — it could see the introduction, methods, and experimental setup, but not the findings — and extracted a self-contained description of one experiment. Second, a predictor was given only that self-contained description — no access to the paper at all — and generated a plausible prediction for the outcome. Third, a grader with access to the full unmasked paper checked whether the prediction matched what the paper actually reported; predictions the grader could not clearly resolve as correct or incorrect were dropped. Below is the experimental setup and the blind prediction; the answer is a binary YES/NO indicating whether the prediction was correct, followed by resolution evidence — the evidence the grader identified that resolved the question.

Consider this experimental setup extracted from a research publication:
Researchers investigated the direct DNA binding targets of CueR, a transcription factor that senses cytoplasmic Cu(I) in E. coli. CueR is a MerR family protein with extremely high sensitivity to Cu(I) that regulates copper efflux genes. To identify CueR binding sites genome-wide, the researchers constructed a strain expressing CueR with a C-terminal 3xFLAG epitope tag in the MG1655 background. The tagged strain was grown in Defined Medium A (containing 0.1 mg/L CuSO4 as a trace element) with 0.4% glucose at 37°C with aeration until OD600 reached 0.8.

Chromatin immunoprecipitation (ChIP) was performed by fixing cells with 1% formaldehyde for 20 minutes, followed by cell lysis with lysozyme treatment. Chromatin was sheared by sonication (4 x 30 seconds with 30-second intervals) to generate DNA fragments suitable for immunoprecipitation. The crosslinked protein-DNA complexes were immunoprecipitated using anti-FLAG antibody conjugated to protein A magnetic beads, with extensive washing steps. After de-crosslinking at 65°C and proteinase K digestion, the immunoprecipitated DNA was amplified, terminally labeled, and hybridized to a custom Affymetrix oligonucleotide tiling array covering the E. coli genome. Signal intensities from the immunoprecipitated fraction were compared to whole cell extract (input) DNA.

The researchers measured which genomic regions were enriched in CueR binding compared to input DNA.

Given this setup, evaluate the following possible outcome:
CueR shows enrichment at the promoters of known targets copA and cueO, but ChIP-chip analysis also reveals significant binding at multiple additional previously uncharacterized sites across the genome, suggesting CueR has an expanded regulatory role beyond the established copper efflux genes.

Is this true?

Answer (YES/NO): NO